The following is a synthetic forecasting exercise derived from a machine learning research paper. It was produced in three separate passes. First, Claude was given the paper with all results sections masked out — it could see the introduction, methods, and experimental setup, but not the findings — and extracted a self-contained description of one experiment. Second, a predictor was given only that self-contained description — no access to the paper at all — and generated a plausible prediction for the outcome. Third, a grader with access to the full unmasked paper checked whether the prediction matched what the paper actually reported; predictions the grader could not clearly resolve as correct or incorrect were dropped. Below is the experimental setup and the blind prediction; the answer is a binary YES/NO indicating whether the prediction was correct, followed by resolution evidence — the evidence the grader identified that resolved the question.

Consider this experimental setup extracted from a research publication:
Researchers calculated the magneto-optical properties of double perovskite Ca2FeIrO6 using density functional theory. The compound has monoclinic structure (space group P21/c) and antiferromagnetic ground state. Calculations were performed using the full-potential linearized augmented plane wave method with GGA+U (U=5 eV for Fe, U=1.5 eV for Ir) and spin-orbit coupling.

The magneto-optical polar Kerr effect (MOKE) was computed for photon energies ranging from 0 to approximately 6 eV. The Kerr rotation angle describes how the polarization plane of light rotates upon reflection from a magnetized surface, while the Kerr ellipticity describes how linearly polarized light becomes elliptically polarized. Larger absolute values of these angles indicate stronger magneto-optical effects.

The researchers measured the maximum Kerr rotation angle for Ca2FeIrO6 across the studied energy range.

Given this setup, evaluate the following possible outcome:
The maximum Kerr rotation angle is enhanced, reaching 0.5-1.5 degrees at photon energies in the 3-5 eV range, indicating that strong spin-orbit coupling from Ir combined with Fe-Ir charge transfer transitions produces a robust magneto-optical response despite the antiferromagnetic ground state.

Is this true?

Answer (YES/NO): YES